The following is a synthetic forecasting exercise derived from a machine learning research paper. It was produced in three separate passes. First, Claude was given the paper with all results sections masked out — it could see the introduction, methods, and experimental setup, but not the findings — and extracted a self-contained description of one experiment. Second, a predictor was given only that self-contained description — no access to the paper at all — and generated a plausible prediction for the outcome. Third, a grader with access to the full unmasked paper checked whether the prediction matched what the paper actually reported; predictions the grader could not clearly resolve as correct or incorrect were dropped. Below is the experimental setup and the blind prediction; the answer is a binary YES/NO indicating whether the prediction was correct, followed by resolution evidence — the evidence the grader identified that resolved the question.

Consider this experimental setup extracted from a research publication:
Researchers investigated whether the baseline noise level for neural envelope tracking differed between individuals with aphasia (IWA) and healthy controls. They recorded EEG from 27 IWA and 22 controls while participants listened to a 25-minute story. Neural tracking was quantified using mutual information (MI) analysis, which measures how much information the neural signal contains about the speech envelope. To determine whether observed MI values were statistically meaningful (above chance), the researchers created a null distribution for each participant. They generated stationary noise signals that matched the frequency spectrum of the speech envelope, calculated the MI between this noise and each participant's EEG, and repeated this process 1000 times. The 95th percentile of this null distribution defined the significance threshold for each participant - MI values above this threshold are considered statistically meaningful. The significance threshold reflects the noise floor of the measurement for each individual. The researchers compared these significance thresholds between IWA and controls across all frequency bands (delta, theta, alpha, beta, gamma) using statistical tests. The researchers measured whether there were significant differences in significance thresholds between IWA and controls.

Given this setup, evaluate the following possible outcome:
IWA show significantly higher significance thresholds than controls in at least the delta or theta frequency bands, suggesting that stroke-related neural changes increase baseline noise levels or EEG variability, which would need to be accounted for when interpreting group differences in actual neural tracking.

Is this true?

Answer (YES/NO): NO